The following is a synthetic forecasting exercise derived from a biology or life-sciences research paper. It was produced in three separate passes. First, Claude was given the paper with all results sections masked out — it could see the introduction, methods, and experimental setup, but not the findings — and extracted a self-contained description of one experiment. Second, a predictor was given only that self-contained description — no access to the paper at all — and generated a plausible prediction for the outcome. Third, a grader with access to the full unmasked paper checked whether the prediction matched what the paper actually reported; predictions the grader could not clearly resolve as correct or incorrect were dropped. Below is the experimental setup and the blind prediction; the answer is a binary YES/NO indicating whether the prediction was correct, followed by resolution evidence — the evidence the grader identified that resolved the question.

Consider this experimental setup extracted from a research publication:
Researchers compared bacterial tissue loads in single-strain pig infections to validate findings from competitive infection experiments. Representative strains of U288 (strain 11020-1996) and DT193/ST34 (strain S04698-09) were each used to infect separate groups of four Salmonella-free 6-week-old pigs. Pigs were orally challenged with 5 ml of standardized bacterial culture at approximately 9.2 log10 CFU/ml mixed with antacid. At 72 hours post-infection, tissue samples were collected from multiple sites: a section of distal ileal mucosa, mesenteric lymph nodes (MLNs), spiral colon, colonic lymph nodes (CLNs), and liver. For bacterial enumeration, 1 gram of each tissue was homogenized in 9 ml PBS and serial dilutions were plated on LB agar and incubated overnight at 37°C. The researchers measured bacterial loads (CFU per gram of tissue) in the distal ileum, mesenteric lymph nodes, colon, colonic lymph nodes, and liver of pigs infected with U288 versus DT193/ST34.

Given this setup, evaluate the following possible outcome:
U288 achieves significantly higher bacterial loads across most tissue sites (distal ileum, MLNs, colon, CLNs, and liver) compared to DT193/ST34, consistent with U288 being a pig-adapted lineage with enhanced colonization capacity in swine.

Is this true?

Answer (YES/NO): NO